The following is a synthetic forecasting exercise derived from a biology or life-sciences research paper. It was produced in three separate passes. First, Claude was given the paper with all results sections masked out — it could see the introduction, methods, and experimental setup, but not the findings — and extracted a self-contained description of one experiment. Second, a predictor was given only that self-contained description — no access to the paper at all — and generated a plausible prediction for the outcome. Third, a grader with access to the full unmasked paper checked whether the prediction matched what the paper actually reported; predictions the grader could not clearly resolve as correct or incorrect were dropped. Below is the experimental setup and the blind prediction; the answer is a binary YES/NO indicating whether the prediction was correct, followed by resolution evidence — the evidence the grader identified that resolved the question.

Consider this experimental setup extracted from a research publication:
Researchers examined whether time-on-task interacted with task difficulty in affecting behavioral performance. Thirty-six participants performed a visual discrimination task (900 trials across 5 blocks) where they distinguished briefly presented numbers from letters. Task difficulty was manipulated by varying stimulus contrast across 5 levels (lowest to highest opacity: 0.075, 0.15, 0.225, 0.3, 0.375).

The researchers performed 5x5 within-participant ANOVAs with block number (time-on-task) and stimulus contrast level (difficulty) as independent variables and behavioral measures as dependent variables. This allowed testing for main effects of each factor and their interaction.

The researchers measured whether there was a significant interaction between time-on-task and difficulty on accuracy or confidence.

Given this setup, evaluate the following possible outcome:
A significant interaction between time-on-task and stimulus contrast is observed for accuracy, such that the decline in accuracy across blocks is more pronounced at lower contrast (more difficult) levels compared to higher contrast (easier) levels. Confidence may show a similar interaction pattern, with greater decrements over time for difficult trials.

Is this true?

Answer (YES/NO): NO